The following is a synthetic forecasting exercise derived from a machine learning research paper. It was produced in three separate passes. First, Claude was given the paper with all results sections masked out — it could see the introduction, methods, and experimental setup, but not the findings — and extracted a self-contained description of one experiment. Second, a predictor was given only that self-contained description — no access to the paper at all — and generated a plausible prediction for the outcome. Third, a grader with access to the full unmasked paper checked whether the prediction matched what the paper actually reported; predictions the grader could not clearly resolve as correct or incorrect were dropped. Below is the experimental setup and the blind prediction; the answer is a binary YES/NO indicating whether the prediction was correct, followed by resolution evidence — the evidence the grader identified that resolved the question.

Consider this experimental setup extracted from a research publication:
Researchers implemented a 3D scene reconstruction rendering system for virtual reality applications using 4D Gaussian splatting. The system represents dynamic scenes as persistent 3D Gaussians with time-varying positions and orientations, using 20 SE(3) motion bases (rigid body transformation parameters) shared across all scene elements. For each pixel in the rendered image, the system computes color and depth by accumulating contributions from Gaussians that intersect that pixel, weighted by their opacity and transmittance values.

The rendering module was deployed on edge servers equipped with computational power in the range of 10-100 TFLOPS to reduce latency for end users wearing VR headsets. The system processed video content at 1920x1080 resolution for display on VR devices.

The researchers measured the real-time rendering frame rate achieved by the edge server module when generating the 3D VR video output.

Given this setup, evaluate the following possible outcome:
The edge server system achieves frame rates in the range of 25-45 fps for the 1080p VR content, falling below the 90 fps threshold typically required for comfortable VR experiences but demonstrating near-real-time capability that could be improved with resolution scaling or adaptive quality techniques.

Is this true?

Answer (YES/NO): YES